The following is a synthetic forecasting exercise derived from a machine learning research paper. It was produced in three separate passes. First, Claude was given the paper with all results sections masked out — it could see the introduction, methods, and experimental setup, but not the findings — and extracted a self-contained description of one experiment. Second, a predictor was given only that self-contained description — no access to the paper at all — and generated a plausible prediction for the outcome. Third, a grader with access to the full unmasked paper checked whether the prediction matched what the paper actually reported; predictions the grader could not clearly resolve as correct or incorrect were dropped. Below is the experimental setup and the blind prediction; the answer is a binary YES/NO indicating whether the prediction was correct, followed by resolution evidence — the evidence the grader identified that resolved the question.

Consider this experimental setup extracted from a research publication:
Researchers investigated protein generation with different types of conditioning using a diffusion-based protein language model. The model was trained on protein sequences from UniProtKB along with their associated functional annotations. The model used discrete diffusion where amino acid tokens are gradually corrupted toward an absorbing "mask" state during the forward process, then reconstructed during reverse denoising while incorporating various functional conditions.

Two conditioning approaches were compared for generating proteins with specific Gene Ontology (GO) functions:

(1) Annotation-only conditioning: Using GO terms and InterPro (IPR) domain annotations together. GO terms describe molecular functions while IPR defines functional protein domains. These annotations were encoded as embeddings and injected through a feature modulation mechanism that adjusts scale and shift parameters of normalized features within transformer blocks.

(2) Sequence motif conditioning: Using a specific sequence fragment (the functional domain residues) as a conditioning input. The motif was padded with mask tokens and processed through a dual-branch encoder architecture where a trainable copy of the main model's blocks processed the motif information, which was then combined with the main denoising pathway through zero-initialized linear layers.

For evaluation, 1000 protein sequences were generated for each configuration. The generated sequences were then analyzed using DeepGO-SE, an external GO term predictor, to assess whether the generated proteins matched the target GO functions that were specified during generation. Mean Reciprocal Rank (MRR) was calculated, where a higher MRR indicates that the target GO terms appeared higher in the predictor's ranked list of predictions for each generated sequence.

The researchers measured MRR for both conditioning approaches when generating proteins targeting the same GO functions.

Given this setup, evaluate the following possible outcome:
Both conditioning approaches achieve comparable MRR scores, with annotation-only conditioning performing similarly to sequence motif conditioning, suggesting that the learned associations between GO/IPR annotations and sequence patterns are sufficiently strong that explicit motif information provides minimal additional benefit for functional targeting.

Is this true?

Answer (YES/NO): NO